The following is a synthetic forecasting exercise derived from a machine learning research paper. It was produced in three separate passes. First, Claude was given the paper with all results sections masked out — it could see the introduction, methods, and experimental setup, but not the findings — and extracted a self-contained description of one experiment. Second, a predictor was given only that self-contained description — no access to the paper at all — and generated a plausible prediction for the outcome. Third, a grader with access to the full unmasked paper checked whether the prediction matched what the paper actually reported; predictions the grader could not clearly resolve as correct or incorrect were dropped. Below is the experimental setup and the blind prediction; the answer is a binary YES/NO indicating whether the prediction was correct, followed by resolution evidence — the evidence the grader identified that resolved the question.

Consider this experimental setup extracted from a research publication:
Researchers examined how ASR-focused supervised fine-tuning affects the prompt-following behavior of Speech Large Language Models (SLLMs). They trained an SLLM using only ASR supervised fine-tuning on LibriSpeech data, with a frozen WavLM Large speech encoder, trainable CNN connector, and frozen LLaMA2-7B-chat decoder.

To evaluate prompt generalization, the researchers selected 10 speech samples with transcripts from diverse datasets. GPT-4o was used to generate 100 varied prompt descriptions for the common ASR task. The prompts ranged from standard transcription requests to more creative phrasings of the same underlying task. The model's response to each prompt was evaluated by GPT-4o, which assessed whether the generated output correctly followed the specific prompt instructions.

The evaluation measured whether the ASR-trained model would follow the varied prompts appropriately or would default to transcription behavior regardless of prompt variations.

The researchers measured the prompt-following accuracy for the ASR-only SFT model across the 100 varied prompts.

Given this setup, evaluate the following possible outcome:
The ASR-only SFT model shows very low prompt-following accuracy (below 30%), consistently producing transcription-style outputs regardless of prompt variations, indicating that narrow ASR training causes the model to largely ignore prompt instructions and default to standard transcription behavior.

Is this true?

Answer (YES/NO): NO